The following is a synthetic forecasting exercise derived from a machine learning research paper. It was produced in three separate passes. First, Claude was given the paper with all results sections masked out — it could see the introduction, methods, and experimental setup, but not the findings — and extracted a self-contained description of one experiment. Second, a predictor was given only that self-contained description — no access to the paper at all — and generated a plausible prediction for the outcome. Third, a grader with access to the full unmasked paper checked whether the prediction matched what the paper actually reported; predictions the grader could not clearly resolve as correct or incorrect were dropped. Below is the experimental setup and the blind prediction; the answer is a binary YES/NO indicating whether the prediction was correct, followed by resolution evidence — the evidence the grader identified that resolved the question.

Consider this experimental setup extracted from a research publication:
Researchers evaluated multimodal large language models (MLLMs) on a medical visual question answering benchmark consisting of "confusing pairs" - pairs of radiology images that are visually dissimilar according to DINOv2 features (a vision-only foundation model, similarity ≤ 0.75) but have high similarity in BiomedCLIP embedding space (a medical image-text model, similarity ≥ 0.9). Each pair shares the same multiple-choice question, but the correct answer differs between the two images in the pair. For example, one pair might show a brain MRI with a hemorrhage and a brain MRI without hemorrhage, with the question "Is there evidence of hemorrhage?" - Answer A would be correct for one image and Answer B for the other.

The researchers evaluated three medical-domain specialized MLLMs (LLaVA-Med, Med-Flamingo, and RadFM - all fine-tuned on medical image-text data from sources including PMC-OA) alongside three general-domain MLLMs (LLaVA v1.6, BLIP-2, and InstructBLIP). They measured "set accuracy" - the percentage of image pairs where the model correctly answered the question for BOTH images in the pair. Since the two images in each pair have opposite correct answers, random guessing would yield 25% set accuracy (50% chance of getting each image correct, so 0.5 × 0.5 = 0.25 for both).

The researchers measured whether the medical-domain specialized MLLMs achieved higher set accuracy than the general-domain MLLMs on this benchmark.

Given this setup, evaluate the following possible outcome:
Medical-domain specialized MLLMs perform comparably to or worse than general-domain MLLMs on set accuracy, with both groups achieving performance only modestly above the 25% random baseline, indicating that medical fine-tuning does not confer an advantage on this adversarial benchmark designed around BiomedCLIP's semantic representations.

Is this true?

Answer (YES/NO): NO